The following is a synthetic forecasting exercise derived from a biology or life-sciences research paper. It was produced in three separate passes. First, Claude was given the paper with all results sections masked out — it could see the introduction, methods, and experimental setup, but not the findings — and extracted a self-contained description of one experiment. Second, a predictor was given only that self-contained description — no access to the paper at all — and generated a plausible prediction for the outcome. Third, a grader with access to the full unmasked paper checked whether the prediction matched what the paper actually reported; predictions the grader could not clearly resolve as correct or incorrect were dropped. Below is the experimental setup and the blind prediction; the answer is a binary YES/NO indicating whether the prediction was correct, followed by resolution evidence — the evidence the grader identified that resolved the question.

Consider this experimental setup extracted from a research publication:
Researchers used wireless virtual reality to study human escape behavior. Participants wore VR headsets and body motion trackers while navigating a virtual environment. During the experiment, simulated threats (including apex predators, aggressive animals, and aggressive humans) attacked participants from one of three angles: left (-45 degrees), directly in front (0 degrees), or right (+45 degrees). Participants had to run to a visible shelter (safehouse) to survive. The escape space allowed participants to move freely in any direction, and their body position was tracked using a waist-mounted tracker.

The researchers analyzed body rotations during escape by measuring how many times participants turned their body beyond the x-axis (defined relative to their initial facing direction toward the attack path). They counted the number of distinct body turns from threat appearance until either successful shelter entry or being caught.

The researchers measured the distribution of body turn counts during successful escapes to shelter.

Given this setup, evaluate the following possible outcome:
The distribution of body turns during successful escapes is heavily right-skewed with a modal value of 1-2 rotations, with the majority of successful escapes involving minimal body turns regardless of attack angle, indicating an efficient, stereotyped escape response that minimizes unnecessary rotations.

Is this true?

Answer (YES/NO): NO